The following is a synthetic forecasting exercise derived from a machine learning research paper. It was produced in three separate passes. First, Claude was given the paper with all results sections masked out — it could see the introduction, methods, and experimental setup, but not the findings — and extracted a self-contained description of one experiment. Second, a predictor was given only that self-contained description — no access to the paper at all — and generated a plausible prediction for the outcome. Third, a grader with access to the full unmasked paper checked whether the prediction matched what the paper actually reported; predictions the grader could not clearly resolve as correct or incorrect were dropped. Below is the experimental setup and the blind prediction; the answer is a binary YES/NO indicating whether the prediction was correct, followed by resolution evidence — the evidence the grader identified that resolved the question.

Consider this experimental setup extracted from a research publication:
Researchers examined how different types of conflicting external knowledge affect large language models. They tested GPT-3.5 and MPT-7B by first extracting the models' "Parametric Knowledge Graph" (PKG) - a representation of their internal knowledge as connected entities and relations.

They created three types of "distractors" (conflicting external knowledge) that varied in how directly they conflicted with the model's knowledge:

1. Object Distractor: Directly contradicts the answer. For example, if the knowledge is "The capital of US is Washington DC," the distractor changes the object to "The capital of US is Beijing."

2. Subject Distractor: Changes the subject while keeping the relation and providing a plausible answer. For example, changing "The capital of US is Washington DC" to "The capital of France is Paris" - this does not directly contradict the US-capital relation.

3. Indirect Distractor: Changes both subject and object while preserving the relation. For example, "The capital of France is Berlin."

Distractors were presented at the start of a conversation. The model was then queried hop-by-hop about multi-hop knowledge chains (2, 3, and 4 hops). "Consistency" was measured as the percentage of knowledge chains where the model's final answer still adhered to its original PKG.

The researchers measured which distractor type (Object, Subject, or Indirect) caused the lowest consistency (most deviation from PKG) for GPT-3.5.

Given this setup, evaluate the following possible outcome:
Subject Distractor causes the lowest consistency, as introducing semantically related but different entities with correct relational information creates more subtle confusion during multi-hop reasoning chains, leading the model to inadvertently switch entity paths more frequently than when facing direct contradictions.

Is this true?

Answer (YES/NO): NO